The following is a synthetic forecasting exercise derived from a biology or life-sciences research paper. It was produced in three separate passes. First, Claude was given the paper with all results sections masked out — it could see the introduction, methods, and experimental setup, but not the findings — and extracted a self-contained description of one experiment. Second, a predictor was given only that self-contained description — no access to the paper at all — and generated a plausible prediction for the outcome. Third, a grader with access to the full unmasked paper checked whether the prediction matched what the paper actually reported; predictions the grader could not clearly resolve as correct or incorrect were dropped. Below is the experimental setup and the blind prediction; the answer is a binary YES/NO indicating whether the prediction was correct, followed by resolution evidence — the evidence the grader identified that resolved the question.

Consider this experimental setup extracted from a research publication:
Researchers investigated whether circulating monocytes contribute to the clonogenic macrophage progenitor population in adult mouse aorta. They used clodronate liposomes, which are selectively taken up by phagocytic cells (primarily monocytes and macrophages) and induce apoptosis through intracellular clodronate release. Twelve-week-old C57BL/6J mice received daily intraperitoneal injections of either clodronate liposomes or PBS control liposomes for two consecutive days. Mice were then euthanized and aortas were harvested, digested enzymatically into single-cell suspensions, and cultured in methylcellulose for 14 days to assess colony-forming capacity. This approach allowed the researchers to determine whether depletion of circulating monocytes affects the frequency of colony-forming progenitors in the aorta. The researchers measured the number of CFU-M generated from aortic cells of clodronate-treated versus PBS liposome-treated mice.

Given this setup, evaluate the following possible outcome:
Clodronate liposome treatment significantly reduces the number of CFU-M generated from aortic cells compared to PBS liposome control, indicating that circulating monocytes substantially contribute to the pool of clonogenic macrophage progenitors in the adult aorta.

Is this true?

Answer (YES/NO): NO